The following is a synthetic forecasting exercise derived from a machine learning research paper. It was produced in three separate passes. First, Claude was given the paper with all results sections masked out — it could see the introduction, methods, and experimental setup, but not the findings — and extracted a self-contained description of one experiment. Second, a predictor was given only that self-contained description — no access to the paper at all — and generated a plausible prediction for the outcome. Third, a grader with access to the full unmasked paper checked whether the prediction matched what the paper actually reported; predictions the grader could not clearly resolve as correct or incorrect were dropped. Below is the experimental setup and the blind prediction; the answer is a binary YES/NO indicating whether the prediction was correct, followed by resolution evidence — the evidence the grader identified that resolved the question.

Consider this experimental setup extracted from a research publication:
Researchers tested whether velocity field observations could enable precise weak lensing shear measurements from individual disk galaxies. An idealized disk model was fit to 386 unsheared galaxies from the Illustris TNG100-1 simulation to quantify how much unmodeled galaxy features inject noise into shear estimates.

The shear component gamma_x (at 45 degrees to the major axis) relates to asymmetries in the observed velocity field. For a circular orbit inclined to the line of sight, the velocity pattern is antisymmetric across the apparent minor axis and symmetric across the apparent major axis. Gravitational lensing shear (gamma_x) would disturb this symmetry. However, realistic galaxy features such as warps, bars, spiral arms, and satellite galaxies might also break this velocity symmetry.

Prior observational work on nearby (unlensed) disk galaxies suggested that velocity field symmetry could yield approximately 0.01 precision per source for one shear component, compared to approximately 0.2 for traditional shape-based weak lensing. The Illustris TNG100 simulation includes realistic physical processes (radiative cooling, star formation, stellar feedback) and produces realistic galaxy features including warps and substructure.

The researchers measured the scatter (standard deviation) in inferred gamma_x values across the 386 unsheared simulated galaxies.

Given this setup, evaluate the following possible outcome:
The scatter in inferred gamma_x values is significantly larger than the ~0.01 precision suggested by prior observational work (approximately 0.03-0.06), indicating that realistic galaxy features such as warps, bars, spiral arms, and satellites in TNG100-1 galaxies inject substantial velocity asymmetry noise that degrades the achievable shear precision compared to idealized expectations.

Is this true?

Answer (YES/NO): YES